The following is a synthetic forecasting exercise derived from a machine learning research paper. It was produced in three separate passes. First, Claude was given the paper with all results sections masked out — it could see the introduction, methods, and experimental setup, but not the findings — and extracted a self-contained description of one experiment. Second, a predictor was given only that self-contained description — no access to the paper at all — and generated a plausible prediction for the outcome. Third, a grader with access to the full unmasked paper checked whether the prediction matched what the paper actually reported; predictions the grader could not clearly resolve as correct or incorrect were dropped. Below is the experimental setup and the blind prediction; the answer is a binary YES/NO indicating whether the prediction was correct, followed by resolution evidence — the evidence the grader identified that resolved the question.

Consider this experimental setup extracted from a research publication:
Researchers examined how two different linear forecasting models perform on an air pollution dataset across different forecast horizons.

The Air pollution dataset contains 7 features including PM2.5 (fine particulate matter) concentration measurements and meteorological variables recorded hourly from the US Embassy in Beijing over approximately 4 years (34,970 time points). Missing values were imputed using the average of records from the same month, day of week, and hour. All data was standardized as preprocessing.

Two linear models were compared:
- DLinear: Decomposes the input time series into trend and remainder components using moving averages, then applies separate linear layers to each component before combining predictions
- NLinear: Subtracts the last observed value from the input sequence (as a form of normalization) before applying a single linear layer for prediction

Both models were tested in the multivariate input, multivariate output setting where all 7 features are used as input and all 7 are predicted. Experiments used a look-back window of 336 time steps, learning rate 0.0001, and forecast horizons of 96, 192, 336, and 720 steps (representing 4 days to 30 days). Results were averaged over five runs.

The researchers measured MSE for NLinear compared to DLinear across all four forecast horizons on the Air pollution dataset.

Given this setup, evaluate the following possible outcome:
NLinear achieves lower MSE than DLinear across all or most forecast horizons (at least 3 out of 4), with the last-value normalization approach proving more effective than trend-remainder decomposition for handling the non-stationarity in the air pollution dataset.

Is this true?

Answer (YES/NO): NO